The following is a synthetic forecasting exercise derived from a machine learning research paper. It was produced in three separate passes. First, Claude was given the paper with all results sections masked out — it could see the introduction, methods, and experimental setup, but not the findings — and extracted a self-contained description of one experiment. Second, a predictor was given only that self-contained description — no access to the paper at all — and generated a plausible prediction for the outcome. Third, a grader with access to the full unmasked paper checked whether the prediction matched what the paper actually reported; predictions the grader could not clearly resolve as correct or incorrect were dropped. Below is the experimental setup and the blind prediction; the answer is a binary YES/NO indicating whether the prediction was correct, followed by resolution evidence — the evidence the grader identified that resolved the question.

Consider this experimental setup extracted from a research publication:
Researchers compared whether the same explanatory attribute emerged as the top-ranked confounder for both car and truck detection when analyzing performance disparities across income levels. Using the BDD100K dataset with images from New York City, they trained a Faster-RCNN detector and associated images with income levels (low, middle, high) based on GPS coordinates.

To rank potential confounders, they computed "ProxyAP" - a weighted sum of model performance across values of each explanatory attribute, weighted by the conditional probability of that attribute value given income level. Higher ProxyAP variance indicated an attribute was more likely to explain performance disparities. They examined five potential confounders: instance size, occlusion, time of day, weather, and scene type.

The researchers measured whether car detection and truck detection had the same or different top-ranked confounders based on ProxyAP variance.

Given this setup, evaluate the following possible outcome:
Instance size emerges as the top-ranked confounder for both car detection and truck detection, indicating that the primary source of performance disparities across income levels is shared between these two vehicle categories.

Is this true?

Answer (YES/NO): YES